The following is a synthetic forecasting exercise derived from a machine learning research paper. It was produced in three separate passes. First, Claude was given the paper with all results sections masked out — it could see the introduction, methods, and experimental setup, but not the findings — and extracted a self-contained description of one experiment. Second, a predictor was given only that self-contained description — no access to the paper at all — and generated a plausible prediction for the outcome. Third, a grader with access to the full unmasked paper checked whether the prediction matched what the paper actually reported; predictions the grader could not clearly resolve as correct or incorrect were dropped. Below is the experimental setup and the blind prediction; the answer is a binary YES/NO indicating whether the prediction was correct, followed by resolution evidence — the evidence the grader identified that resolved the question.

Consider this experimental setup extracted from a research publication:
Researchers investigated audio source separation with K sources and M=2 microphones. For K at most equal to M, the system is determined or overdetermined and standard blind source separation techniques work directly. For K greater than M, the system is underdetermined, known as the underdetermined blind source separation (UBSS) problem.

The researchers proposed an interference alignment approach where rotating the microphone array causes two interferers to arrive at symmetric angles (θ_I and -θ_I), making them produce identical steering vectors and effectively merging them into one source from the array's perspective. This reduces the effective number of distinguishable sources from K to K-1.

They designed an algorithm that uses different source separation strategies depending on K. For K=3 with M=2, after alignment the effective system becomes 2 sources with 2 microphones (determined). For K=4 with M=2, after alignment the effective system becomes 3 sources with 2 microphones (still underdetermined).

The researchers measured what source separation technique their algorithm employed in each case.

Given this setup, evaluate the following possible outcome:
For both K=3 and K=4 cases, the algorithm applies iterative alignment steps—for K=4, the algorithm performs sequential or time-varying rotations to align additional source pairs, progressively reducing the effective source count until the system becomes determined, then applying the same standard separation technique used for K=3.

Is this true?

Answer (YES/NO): NO